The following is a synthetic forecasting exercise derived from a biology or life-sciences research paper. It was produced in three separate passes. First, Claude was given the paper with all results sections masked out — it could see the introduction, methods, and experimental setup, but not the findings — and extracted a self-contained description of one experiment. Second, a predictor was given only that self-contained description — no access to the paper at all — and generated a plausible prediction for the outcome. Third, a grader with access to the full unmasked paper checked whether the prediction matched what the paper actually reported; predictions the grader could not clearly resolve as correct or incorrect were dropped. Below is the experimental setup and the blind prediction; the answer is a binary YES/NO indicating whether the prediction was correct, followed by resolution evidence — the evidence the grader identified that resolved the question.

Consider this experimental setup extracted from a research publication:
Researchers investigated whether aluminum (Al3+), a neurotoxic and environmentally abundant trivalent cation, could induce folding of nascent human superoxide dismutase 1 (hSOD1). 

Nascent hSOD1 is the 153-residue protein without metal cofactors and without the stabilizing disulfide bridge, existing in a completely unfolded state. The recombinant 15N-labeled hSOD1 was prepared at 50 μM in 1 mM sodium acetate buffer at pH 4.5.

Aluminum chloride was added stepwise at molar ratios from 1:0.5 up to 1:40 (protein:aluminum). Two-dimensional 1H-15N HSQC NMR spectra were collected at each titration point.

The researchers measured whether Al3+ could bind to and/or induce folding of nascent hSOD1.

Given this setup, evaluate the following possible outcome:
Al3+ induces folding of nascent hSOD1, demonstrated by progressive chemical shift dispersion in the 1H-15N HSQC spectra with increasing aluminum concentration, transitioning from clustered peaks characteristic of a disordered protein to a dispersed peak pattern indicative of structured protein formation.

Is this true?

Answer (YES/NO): NO